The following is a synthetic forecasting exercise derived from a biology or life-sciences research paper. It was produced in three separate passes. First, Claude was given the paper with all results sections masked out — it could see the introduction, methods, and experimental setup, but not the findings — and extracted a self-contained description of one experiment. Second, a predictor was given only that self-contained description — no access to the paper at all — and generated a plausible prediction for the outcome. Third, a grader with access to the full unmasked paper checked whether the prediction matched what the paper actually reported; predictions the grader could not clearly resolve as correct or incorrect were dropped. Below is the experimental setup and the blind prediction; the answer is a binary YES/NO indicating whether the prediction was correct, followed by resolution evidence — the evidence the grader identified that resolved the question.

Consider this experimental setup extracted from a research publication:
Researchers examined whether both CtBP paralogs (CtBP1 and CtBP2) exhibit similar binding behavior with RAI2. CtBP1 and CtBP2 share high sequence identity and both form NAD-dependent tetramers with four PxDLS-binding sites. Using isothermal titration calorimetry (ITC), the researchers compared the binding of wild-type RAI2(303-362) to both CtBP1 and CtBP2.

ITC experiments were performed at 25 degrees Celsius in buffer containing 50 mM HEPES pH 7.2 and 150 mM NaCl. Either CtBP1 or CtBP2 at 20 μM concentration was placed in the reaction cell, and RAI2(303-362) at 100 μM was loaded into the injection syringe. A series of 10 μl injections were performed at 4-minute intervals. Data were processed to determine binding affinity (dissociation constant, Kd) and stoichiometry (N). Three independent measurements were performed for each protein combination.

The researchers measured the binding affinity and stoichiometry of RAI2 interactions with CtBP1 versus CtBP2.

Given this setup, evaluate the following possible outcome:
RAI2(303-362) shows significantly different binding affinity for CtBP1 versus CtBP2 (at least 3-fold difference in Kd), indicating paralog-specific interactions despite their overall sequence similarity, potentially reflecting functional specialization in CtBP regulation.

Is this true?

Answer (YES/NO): NO